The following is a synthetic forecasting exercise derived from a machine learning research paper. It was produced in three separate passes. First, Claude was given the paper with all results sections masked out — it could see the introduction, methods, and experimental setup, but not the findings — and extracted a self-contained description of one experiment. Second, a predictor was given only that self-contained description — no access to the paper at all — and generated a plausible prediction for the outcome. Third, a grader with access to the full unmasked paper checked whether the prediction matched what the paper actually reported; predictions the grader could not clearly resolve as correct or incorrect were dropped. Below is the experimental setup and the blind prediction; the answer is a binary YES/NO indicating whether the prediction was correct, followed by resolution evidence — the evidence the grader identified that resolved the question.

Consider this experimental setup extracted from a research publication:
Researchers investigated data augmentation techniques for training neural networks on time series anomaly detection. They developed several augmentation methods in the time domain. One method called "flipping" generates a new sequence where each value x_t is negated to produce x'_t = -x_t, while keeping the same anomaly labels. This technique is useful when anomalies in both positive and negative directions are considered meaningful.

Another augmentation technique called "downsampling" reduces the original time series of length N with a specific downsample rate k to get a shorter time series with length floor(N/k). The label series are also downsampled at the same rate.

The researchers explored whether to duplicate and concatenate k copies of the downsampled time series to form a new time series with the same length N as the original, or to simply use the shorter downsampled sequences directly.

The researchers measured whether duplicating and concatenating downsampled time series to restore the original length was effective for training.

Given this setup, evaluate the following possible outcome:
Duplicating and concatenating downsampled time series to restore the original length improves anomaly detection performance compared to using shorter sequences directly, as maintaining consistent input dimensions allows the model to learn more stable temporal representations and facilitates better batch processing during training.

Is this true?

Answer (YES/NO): NO